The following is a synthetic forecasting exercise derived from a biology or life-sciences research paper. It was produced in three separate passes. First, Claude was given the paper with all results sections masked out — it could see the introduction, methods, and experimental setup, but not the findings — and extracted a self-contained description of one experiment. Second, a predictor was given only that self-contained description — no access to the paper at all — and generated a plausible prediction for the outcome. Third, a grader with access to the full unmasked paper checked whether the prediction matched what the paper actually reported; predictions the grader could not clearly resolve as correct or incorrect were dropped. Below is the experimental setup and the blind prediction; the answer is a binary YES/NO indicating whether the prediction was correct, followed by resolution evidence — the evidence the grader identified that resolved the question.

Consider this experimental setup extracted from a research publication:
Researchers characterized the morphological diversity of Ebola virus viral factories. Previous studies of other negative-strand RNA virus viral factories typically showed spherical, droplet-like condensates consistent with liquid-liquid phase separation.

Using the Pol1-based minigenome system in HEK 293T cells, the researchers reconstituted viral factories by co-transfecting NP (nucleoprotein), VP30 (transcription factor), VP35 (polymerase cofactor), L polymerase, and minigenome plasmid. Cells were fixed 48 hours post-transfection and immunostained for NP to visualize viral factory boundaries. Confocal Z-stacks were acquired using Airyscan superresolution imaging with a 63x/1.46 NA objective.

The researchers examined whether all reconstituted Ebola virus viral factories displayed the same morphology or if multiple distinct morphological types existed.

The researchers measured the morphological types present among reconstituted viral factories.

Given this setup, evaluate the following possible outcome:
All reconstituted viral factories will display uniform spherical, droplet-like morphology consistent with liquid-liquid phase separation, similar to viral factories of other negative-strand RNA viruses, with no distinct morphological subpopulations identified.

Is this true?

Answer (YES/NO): NO